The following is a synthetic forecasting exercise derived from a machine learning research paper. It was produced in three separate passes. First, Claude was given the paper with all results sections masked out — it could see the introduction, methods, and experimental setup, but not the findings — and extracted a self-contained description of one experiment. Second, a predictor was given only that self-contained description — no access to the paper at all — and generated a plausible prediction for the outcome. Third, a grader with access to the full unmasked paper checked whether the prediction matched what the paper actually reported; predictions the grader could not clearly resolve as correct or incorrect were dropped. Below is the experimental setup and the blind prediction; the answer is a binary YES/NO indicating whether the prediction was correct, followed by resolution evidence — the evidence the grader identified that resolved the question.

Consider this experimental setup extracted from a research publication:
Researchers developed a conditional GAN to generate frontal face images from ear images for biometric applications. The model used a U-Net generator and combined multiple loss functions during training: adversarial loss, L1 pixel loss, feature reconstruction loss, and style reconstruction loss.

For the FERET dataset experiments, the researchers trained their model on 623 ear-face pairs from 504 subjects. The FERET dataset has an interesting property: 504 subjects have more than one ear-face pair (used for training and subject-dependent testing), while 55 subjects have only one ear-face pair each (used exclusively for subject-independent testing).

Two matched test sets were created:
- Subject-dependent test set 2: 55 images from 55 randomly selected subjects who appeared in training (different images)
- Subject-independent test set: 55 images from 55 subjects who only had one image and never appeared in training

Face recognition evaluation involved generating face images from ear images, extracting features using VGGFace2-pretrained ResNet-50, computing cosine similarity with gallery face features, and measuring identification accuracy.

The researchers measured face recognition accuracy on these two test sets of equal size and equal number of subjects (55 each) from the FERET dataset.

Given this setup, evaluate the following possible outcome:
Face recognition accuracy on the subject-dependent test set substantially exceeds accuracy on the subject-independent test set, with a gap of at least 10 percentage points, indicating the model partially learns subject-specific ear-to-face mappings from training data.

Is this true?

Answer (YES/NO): NO